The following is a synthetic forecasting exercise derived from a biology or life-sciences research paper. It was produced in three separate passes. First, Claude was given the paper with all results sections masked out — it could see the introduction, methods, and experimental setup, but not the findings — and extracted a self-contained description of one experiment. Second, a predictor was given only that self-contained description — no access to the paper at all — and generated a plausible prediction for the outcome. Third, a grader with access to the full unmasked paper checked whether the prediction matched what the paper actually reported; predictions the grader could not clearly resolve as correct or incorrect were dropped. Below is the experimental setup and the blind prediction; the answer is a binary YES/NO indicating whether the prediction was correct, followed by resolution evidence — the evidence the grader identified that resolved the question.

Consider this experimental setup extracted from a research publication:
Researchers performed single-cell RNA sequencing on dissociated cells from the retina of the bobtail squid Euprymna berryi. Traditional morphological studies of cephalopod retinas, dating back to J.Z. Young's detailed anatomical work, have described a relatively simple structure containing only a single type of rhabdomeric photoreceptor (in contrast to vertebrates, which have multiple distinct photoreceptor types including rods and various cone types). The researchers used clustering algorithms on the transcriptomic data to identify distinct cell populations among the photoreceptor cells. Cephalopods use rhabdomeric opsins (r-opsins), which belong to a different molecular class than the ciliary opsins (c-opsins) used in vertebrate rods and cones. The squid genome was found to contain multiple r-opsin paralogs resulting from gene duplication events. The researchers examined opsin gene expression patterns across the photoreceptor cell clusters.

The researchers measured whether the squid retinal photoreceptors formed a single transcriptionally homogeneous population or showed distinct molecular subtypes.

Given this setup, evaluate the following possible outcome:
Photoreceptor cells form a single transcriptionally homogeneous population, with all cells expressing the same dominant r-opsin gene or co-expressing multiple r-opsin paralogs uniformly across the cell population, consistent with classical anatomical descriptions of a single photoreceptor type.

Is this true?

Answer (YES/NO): NO